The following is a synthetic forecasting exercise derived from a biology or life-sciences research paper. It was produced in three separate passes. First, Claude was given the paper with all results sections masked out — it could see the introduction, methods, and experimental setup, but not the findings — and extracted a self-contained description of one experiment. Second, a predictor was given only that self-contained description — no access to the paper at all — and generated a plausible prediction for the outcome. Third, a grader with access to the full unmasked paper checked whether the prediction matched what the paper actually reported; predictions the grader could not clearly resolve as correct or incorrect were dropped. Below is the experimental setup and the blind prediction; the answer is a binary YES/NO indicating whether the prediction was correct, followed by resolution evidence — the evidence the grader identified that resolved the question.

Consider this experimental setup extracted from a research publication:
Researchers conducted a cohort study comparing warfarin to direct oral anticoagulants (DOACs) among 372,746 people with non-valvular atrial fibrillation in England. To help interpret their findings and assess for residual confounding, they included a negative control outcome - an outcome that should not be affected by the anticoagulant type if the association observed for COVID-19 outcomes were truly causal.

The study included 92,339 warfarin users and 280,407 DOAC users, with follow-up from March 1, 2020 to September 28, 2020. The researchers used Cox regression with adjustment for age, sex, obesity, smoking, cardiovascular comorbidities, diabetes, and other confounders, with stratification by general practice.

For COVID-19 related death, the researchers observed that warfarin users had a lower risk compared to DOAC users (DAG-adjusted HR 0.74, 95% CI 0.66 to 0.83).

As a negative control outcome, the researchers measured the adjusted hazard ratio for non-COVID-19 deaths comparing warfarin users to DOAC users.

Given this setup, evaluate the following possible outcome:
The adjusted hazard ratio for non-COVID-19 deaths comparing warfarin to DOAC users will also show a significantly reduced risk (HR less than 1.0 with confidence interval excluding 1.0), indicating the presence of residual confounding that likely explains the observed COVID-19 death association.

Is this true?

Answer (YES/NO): YES